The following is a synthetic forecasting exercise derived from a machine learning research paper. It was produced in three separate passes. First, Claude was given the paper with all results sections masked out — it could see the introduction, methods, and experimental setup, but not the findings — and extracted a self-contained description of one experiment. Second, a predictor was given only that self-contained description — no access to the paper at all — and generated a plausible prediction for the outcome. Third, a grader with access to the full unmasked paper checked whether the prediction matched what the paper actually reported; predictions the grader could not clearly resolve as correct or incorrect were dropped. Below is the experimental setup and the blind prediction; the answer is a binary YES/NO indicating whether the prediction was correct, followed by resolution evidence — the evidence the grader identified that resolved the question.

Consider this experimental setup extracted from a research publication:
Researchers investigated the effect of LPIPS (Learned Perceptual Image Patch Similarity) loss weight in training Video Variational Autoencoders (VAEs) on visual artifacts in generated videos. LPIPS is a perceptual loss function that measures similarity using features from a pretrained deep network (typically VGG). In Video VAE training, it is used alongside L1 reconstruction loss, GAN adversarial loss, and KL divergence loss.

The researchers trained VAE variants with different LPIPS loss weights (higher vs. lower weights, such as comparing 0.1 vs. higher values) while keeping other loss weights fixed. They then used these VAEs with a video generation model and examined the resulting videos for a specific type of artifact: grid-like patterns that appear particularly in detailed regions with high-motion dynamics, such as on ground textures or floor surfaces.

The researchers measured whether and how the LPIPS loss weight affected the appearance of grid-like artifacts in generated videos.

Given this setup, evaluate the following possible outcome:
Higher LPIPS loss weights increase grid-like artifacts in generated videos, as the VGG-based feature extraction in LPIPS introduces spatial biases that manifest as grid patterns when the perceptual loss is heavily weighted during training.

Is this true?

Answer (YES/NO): YES